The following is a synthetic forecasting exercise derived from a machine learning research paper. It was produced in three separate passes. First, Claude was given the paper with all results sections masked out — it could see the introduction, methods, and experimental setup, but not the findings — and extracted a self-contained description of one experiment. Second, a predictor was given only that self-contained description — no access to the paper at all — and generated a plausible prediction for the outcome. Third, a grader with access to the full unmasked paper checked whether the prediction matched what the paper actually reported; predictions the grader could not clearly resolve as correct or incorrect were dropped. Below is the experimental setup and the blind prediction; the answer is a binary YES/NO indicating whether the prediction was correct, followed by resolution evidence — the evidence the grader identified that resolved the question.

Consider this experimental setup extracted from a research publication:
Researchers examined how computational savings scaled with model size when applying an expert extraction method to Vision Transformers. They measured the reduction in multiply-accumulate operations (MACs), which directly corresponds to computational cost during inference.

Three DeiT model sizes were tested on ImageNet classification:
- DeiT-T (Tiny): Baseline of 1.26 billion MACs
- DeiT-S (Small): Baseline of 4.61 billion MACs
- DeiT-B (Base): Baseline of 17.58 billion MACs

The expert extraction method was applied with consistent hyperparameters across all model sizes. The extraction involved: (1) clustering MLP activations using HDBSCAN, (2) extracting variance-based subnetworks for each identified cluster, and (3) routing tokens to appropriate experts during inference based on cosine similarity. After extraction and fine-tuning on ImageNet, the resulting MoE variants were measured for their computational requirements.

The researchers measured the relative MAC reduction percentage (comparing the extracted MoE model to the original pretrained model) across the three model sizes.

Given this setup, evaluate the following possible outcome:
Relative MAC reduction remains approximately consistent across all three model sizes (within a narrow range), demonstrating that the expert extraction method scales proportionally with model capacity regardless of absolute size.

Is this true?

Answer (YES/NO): NO